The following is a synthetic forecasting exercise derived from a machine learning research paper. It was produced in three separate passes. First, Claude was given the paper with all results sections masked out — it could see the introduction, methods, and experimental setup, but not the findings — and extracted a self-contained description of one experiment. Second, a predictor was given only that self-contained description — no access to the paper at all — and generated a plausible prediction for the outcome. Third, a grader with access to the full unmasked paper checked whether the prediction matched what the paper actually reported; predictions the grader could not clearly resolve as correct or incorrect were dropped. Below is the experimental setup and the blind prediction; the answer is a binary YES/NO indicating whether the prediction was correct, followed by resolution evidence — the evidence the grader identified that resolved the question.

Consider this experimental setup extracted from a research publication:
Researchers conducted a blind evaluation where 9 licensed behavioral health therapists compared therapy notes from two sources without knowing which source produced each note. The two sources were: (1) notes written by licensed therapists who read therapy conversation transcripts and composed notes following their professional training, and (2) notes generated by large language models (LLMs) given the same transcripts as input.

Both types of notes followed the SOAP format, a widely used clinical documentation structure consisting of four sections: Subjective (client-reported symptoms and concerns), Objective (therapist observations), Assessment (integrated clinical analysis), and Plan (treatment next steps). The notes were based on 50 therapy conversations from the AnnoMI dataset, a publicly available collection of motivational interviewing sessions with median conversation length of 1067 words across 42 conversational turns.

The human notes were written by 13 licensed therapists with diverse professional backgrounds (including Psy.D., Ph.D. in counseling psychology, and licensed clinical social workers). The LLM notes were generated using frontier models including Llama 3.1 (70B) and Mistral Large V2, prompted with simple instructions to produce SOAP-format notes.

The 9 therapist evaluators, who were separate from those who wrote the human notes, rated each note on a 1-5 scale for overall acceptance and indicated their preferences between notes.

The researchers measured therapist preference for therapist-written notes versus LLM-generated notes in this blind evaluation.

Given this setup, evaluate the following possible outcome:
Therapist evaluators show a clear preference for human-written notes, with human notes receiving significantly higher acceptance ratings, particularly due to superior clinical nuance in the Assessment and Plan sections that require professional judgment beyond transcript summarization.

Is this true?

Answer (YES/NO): NO